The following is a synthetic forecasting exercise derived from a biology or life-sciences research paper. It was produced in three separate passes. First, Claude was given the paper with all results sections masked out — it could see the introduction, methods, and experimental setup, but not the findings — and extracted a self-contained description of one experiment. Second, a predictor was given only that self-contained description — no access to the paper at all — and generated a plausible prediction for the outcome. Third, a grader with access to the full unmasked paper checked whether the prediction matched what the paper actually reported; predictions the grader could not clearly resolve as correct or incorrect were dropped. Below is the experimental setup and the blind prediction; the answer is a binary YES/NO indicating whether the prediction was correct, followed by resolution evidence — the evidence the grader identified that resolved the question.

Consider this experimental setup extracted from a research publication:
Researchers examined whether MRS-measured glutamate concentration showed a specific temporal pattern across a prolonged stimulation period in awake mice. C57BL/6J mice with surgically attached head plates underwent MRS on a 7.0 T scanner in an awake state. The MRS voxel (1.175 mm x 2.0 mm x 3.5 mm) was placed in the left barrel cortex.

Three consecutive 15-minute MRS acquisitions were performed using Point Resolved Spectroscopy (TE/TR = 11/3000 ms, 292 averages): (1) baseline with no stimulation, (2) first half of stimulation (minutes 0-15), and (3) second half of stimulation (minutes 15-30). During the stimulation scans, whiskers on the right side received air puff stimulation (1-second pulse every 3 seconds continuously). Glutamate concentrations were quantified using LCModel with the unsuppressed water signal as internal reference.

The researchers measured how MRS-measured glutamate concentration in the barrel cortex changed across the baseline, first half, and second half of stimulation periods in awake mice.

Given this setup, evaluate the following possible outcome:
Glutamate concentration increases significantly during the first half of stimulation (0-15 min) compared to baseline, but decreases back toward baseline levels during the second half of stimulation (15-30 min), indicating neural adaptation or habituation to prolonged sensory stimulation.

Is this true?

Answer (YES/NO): NO